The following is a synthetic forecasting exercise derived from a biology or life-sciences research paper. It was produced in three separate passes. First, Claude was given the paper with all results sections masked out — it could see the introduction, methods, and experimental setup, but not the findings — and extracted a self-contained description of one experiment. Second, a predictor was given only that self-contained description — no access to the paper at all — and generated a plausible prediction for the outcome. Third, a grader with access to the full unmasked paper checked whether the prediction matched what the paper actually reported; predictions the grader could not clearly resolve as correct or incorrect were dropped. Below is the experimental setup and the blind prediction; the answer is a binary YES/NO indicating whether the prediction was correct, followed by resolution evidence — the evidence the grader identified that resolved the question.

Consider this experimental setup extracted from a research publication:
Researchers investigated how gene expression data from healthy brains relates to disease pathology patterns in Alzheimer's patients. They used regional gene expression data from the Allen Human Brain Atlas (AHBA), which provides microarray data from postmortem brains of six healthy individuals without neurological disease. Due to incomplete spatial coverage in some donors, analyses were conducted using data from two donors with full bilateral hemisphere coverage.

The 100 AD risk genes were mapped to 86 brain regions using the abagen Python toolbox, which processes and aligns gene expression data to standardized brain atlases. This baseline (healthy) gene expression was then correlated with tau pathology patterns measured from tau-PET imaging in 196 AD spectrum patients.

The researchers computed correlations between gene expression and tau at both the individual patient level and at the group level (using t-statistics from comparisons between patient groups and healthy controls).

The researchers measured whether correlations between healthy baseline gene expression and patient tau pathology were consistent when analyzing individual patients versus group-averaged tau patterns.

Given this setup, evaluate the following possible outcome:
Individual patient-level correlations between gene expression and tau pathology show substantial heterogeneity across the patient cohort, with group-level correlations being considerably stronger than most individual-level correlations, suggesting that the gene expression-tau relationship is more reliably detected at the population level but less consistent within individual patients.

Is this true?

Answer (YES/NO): NO